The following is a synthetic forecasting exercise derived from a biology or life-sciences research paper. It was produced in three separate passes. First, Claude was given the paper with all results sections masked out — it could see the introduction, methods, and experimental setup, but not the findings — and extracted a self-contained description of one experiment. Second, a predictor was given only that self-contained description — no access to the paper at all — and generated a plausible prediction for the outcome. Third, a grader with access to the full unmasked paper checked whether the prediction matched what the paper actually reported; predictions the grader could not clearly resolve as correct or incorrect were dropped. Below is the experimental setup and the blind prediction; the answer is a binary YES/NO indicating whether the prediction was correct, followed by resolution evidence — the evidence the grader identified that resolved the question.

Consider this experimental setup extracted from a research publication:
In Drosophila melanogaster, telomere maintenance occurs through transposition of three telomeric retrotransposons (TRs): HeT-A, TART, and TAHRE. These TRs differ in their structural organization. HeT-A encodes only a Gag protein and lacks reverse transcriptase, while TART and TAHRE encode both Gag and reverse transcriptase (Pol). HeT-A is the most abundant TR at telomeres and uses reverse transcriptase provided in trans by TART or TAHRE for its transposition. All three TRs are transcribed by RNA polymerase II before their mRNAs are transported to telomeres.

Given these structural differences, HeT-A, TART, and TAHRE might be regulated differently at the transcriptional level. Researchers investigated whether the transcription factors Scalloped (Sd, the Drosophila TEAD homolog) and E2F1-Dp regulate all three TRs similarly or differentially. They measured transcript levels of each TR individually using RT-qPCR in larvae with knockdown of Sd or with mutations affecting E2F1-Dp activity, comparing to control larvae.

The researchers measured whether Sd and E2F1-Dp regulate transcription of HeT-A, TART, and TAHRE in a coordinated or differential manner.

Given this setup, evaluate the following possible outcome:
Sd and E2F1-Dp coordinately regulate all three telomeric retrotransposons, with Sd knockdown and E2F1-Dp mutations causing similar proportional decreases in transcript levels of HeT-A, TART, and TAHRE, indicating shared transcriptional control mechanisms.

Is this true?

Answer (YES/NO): NO